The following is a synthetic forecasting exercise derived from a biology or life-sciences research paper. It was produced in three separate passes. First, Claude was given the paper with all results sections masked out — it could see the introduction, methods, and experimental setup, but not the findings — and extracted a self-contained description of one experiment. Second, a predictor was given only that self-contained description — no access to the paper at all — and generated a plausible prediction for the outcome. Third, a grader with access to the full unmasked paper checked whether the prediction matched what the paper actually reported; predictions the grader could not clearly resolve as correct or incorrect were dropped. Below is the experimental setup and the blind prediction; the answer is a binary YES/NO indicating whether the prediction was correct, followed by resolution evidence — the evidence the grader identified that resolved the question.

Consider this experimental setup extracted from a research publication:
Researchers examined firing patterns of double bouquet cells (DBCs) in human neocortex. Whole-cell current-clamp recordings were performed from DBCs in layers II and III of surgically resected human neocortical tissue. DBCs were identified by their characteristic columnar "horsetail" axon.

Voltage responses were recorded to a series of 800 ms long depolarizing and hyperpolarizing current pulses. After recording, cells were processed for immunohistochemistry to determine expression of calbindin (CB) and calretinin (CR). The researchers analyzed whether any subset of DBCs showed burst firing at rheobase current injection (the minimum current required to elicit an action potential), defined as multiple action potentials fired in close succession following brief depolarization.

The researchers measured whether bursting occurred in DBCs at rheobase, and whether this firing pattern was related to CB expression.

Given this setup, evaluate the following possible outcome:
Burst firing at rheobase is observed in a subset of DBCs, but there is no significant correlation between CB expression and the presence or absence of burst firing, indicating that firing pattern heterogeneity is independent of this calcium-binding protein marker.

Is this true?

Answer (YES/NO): NO